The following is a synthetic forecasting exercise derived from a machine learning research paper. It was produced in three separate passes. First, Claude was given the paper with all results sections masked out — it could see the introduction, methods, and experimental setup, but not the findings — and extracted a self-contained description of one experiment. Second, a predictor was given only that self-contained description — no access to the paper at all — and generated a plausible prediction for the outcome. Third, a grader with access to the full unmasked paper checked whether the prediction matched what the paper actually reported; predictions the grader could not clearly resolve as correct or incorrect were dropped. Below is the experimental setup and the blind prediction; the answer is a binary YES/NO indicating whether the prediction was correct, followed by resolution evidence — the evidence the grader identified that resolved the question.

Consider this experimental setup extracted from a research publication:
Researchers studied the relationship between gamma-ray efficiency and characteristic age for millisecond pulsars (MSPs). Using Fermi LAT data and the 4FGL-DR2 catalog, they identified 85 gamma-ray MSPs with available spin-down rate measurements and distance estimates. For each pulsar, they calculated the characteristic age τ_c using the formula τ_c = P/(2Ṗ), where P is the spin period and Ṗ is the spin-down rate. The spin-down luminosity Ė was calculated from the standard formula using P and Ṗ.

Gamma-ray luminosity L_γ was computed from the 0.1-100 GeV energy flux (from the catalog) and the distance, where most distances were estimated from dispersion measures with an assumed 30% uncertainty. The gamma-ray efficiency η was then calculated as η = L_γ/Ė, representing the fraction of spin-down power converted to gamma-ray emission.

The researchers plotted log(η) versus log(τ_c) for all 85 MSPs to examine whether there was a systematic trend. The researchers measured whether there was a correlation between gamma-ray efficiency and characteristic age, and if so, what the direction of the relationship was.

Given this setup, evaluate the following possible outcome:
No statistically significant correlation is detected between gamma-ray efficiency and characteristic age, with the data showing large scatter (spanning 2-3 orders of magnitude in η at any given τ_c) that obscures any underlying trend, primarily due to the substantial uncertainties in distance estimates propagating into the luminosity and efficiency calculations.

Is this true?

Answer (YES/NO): NO